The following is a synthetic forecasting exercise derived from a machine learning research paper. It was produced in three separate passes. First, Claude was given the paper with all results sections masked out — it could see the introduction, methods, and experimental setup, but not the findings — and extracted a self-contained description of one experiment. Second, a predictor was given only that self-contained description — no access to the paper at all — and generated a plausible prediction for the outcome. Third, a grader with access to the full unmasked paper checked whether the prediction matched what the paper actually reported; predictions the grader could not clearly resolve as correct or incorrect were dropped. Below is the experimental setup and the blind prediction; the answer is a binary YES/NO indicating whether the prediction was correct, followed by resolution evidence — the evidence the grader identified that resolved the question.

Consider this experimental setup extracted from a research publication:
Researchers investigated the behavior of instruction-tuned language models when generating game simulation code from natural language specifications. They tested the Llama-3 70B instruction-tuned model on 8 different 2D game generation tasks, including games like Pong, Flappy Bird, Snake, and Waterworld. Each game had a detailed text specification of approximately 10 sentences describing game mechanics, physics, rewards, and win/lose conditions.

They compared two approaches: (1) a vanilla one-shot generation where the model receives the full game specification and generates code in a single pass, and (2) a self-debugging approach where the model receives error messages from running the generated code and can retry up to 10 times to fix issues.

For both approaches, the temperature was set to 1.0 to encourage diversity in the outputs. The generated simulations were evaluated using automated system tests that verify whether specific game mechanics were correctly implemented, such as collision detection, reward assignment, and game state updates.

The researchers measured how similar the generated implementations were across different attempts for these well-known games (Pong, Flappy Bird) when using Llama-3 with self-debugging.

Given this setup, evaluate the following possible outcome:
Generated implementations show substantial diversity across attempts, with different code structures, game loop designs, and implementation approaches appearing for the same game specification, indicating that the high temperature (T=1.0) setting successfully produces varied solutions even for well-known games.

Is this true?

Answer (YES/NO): NO